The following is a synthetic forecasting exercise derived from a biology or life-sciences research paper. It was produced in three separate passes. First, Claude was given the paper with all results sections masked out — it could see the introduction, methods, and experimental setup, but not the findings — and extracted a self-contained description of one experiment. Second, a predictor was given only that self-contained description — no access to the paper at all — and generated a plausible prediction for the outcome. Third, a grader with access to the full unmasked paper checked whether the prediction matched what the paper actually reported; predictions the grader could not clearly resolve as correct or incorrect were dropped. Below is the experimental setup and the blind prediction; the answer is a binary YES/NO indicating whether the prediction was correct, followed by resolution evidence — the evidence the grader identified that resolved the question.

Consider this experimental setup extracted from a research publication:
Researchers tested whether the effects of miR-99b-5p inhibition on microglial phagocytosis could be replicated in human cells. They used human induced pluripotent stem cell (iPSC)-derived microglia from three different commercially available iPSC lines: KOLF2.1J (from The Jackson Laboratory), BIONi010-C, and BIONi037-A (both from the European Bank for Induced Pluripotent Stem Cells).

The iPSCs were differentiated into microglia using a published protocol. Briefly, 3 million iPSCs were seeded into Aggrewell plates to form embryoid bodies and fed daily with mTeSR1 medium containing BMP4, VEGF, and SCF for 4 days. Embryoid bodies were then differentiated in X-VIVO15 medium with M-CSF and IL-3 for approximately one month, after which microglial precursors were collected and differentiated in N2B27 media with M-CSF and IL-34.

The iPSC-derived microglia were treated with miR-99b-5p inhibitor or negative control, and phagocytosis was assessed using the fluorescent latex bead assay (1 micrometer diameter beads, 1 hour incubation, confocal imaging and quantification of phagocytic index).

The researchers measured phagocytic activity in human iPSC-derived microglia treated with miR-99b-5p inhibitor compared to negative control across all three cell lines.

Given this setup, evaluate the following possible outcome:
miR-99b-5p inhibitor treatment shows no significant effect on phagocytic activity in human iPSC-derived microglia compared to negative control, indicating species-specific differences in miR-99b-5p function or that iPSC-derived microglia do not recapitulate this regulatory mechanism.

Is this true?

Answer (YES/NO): NO